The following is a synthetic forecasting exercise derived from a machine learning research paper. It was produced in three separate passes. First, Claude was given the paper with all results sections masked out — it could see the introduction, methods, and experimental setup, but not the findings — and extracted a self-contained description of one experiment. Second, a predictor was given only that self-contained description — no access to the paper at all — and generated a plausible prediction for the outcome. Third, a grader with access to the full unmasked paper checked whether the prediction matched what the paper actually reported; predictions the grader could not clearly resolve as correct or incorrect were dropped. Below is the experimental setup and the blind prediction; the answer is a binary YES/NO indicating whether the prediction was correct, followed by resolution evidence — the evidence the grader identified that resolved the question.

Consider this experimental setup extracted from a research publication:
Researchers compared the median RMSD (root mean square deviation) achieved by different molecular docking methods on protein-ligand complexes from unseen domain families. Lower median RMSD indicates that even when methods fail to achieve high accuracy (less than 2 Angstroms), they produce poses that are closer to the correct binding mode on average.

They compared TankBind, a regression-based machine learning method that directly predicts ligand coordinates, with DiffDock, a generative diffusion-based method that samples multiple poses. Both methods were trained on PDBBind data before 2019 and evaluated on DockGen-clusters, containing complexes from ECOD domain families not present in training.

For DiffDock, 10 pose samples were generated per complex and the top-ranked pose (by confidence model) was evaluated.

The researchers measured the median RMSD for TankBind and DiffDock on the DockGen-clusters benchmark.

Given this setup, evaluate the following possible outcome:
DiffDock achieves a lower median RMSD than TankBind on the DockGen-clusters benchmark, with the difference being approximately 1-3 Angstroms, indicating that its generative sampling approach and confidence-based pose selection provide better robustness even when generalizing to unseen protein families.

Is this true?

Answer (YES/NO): NO